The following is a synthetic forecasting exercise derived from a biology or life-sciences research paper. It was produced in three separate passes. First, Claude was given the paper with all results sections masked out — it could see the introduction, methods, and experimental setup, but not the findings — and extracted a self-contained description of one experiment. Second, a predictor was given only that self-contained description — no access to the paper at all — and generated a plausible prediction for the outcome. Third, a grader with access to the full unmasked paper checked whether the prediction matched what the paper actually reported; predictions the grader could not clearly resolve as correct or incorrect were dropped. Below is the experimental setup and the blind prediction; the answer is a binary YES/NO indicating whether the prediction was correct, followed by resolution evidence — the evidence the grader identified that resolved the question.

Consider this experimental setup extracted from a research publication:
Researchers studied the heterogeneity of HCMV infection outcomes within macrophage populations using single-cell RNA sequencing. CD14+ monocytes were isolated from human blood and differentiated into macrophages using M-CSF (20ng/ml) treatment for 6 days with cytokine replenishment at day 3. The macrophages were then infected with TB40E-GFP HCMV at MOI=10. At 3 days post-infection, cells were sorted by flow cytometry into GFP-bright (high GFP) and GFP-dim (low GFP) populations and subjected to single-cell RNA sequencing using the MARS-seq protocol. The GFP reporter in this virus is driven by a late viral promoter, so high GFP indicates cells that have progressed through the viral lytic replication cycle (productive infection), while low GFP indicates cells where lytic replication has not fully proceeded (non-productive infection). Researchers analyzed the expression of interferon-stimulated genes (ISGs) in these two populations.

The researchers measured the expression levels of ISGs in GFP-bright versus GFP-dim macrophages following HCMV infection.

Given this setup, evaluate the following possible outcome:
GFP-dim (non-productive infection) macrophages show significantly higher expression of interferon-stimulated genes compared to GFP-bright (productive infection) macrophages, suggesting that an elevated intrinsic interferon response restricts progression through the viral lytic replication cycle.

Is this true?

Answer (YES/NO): YES